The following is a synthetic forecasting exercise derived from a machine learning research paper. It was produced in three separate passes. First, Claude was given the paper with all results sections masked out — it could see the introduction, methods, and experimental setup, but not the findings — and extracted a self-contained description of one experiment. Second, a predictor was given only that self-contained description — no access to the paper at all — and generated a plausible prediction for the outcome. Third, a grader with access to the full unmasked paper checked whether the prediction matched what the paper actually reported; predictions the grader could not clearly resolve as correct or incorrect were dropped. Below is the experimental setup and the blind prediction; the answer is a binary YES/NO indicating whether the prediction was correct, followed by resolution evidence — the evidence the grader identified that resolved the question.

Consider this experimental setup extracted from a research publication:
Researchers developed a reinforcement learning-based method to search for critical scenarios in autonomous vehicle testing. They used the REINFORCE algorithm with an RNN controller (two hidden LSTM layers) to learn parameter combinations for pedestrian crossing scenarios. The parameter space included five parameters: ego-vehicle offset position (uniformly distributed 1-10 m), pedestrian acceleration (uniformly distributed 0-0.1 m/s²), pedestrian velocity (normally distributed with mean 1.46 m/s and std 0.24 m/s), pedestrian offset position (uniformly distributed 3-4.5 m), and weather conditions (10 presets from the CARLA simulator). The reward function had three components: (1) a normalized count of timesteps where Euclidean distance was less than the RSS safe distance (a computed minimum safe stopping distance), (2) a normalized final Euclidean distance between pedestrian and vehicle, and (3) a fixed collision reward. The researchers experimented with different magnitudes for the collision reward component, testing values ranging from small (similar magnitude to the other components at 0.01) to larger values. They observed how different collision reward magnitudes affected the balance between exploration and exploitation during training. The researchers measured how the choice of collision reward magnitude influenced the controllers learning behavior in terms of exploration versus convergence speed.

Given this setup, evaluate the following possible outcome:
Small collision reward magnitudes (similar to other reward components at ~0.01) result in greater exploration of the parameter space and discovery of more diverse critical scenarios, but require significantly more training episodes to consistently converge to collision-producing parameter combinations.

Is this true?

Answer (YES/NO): NO